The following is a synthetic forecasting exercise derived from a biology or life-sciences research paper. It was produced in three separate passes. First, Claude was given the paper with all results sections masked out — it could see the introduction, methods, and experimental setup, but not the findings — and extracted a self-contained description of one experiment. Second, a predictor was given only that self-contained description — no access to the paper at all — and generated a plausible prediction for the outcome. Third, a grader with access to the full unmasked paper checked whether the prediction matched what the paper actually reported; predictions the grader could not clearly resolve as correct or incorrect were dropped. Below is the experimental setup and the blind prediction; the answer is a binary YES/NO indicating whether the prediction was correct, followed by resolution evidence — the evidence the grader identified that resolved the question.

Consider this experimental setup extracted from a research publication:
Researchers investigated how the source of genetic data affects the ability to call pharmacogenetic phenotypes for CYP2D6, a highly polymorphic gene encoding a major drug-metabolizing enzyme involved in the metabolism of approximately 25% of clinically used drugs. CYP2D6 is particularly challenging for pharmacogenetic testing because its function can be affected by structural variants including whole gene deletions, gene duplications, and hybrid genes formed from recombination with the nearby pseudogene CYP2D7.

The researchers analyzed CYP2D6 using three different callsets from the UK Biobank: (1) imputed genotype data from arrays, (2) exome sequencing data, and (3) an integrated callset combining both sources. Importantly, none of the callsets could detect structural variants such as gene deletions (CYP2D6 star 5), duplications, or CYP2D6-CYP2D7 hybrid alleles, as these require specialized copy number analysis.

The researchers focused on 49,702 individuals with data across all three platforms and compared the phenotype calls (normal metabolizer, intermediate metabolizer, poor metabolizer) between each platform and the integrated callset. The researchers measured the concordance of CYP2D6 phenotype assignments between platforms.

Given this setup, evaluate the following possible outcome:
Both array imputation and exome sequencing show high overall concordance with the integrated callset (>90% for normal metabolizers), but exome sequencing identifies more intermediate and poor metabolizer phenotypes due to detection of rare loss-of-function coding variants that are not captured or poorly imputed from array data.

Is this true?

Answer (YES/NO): NO